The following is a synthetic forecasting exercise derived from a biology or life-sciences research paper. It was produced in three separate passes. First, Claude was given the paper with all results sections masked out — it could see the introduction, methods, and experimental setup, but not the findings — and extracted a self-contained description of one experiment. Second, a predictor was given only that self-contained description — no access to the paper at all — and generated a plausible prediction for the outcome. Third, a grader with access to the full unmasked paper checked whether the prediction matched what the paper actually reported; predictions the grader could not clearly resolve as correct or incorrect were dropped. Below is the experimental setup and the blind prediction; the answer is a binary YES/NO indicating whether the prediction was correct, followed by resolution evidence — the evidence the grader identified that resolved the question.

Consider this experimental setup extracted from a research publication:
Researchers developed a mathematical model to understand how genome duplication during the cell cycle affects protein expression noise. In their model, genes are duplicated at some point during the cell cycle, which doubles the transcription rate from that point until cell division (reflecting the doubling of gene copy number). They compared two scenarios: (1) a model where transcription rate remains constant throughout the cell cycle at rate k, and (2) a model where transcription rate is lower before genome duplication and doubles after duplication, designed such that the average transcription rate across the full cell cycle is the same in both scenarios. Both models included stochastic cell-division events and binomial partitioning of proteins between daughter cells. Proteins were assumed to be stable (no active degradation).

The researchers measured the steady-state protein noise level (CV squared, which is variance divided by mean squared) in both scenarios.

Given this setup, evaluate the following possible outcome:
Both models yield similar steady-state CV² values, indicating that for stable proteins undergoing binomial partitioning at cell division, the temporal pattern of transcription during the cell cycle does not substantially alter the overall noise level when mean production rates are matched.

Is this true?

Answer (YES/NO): NO